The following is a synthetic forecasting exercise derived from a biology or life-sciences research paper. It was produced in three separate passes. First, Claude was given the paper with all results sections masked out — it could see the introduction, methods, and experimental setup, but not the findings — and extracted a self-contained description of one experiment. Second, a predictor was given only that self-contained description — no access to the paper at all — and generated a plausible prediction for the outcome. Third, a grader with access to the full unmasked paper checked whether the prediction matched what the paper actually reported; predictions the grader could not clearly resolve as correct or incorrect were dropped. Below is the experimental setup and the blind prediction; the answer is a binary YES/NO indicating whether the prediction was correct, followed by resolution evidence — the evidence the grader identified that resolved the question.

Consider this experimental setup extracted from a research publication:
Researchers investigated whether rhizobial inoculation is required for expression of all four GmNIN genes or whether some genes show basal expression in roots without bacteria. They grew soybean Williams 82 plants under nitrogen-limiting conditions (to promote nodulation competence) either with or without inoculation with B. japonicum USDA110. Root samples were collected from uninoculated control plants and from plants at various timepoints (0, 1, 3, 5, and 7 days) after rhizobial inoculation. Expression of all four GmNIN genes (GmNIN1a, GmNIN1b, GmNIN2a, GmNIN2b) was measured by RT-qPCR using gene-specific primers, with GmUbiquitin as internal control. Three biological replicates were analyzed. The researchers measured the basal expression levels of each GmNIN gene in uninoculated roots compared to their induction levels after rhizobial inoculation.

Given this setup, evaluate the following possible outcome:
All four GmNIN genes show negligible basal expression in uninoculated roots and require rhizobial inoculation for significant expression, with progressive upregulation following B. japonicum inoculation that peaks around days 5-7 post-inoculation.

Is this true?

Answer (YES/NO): NO